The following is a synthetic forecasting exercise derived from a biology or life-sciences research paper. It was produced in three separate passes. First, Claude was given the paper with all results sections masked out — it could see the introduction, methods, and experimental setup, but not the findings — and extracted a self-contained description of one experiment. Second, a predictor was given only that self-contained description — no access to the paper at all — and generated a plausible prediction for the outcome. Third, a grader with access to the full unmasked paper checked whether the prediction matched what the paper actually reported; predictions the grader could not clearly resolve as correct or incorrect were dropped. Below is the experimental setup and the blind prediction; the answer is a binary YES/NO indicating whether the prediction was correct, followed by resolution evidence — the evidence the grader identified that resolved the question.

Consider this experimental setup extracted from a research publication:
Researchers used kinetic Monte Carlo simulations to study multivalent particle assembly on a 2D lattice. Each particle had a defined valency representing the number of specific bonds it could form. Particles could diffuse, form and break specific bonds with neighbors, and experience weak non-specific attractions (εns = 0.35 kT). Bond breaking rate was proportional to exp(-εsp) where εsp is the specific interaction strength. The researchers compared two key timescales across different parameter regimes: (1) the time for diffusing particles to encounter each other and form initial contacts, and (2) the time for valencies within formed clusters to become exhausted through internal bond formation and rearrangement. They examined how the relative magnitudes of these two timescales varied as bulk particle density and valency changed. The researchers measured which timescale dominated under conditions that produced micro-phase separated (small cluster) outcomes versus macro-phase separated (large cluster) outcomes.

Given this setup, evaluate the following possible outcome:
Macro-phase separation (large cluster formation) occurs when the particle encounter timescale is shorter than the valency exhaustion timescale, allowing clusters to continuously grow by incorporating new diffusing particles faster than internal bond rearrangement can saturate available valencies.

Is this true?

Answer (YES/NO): YES